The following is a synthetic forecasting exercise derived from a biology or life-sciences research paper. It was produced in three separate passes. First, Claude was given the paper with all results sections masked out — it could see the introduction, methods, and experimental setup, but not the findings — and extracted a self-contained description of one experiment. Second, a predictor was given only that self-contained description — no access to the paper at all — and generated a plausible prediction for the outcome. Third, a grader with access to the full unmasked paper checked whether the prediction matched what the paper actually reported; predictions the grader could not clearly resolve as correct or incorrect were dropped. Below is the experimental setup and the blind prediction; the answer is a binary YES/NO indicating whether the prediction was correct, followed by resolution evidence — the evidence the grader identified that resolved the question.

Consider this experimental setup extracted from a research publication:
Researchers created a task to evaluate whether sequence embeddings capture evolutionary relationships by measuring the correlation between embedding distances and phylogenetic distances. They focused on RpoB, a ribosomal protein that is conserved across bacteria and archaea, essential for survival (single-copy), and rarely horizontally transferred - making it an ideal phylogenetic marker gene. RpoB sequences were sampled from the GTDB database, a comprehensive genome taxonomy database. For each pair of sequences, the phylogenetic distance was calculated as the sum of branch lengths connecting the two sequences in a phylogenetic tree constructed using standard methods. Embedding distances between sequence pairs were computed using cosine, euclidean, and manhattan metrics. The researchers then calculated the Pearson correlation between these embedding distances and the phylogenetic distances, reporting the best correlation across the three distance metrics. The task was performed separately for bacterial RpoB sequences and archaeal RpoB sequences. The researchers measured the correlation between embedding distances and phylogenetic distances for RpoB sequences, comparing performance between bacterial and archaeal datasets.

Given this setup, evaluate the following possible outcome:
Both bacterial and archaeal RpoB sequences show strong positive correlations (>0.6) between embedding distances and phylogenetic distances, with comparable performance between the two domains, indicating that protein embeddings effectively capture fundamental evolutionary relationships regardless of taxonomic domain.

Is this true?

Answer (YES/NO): NO